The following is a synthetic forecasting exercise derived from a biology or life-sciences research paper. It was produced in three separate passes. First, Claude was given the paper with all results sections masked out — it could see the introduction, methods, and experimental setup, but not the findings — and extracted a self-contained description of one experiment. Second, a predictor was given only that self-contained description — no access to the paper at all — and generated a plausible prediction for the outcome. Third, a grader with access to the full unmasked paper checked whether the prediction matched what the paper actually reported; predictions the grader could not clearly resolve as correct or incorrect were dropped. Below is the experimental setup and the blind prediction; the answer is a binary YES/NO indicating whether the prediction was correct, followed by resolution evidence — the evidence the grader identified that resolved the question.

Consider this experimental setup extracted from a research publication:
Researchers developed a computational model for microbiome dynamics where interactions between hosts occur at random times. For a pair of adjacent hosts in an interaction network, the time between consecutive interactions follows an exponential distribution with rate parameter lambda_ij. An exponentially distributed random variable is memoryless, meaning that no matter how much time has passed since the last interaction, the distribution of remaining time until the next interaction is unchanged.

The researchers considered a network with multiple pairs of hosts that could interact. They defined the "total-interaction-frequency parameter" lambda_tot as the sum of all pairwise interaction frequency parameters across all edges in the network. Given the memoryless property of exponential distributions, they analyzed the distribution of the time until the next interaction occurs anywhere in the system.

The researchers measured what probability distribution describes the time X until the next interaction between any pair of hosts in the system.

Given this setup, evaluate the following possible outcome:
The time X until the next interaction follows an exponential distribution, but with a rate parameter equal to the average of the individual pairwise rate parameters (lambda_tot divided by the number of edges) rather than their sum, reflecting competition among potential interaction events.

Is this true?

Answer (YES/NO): NO